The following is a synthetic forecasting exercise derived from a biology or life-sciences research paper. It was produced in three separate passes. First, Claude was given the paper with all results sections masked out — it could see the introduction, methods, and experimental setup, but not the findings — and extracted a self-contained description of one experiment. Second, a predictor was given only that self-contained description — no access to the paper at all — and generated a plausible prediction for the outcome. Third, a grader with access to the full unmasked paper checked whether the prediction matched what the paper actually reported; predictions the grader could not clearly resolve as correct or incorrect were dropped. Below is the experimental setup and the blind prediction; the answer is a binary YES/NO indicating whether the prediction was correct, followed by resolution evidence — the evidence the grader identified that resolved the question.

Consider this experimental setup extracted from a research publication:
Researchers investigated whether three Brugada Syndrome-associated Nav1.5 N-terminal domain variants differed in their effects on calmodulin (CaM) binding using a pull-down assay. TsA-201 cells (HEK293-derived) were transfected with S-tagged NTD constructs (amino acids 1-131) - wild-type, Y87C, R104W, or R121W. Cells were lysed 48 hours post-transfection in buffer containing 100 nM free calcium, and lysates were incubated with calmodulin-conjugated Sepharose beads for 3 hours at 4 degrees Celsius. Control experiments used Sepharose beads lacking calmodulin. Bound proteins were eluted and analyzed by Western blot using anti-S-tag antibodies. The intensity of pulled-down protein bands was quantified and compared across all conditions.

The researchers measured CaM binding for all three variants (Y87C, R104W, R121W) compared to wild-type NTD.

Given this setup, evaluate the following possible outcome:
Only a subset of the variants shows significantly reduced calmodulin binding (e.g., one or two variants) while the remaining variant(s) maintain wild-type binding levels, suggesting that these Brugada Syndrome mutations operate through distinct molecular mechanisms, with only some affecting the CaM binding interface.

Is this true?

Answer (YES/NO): YES